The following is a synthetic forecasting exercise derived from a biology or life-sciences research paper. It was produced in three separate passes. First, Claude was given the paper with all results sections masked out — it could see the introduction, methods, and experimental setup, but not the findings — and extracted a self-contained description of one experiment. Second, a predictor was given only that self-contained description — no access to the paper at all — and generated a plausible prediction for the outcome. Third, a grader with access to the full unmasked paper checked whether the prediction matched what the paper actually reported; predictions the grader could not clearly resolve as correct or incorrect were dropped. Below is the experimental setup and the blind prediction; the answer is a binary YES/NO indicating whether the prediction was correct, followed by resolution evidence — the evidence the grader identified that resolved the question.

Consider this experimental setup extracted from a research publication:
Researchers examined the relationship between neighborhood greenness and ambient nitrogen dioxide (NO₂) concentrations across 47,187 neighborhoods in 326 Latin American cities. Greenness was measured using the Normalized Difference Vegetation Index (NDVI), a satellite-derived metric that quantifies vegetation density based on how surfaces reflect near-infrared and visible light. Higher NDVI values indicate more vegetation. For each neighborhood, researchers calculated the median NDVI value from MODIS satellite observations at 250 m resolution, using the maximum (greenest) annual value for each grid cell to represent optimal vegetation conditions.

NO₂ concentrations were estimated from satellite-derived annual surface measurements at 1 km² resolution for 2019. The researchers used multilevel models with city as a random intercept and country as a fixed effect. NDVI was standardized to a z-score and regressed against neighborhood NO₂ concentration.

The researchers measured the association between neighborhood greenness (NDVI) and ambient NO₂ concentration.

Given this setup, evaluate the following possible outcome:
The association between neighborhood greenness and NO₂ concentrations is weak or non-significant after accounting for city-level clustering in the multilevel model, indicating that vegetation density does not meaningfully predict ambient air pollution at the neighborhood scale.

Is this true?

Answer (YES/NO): NO